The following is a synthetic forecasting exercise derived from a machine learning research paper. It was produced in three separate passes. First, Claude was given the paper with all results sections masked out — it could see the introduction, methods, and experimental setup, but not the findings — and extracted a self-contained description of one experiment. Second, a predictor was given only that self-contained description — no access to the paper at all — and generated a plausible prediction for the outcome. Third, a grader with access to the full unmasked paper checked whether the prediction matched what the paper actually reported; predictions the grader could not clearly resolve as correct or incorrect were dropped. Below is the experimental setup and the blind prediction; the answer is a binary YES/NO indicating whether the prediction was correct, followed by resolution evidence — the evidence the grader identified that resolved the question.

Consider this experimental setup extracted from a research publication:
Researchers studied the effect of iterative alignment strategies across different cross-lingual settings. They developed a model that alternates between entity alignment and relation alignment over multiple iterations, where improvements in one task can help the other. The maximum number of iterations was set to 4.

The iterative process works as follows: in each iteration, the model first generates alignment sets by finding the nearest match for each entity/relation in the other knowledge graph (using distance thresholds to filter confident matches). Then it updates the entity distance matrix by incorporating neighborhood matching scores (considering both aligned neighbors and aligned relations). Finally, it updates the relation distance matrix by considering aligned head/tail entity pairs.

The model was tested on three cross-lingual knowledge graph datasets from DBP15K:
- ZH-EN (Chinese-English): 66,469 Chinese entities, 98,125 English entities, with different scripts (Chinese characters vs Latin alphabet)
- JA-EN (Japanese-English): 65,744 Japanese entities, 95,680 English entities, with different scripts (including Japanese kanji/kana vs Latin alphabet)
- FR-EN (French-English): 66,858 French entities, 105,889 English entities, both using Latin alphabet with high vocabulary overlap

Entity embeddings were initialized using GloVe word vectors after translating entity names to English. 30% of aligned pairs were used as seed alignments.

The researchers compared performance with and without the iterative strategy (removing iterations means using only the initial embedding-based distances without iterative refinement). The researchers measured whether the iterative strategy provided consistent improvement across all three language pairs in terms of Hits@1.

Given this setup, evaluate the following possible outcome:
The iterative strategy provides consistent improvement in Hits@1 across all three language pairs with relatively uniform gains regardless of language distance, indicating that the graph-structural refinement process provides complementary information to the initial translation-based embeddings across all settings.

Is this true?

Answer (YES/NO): NO